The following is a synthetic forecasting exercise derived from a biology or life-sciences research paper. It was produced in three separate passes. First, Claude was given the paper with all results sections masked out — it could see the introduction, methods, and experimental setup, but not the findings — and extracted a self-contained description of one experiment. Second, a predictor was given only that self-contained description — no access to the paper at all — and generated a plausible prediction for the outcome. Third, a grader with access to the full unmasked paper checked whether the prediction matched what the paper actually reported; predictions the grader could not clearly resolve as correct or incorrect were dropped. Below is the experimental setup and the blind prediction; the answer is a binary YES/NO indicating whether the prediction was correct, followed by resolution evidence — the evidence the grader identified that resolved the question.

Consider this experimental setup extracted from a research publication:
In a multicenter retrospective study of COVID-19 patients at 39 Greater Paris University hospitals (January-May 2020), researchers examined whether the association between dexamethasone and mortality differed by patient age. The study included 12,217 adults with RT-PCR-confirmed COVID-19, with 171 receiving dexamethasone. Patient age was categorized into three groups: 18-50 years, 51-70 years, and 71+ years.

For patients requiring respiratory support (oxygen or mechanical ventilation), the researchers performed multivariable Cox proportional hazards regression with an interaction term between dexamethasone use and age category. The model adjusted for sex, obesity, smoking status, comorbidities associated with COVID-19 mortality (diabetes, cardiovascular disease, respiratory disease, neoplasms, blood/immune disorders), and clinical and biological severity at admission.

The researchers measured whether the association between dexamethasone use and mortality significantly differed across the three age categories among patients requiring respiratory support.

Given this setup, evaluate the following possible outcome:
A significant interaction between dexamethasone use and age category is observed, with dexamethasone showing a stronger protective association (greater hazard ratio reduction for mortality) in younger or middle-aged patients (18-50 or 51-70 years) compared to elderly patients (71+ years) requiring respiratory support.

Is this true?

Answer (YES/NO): NO